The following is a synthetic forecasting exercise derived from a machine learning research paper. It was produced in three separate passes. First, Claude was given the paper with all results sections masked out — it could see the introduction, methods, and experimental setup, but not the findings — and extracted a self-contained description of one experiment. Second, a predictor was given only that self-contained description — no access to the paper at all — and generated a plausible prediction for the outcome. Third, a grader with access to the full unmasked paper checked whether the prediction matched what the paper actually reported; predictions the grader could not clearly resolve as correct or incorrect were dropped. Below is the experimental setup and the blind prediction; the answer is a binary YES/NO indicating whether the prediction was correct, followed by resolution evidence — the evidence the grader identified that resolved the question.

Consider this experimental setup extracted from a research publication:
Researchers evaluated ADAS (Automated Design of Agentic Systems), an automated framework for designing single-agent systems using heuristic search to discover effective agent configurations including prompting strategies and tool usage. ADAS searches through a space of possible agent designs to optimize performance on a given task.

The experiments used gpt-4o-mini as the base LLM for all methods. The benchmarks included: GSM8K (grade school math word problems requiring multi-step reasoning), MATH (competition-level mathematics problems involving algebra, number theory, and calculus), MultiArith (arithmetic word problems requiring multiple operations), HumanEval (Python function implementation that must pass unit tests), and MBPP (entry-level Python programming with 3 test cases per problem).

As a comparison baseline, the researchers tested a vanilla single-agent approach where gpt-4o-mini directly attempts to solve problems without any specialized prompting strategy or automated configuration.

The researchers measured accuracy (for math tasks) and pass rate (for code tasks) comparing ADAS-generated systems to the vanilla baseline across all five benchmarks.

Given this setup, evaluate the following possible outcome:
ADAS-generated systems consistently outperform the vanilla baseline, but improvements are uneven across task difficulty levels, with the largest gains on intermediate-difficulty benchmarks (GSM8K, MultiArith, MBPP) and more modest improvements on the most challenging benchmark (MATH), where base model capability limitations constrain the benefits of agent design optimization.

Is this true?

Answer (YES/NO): NO